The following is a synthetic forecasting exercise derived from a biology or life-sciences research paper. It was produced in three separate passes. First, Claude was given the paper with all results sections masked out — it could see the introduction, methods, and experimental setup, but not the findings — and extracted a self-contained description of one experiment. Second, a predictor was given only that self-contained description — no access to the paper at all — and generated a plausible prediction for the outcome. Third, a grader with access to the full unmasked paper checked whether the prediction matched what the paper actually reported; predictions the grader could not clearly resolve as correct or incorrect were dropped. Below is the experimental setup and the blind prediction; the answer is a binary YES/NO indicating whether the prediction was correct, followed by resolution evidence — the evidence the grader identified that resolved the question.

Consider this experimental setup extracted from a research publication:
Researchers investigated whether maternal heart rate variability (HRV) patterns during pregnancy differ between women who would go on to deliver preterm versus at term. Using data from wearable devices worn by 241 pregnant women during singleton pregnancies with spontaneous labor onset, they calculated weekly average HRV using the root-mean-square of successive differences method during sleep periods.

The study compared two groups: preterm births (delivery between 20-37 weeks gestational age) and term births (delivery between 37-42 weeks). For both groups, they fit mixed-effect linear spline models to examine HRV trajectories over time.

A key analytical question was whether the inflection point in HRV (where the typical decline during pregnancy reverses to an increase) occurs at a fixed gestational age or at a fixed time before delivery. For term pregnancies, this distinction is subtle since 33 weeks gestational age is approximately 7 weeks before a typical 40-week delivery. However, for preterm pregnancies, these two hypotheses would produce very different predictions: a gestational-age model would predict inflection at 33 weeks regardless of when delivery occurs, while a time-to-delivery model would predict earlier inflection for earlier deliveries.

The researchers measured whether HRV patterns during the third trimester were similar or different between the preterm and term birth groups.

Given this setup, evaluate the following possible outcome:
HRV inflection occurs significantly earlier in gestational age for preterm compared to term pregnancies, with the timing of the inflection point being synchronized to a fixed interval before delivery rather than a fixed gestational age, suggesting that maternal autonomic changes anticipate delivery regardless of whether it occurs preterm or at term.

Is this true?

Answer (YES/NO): YES